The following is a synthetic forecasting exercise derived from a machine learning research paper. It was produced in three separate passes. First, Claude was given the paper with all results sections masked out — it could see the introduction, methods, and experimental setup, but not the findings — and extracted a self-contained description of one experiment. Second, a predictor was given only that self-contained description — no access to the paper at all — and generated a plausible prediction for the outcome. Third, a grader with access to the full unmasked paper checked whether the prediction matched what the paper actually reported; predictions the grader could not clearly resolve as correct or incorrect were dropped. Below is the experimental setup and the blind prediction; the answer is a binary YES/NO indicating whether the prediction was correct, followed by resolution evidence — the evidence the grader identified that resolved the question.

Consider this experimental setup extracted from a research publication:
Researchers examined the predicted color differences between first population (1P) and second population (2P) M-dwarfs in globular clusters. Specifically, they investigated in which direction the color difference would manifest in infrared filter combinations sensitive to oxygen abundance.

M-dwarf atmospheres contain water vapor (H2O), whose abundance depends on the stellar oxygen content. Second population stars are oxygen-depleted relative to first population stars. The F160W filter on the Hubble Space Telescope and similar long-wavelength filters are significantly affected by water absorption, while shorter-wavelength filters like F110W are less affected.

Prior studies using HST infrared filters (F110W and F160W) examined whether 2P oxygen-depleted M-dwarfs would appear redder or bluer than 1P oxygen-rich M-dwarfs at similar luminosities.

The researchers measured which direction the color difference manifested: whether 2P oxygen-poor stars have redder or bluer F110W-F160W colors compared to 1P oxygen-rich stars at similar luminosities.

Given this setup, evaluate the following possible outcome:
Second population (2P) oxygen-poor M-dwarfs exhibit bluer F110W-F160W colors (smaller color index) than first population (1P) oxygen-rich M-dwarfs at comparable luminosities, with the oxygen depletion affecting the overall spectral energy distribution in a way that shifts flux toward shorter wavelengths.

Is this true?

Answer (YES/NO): NO